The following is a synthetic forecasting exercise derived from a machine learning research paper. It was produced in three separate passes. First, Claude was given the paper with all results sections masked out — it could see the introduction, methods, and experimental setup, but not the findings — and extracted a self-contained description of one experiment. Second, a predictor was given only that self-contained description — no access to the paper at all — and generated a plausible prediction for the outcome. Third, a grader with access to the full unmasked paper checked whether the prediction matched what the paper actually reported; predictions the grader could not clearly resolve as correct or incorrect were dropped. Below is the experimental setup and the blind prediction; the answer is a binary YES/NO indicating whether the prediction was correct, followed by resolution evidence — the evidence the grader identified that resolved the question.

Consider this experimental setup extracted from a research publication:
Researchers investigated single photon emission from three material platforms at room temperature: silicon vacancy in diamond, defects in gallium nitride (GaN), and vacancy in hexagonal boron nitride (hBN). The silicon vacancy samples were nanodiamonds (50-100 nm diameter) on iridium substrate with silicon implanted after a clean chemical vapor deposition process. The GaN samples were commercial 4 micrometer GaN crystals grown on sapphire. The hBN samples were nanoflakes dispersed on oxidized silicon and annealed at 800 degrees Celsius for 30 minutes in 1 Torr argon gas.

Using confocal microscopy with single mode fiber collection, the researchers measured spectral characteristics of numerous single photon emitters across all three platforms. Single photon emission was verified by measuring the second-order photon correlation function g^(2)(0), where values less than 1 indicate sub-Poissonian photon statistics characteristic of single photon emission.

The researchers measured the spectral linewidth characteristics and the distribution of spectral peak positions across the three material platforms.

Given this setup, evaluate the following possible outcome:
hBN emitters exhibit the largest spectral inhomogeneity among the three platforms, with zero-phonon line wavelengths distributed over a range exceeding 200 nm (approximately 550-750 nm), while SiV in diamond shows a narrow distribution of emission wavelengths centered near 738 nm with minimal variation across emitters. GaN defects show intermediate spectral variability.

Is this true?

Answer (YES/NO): NO